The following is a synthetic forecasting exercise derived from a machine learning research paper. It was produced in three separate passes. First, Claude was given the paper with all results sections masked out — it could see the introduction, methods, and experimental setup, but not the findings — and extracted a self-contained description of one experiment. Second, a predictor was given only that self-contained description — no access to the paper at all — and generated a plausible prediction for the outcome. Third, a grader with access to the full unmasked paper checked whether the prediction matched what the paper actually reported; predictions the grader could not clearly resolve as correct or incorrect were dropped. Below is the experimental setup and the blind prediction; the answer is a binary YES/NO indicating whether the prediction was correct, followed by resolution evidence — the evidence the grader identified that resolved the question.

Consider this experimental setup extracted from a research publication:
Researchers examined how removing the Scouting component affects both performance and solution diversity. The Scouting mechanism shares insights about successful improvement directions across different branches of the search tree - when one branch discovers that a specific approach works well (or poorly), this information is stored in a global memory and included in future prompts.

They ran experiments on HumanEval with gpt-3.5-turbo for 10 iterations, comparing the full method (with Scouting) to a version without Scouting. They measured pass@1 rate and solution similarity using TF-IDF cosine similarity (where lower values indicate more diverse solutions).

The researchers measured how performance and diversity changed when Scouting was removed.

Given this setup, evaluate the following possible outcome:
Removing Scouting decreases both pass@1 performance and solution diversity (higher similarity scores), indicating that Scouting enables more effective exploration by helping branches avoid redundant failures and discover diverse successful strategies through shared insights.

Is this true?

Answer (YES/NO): NO